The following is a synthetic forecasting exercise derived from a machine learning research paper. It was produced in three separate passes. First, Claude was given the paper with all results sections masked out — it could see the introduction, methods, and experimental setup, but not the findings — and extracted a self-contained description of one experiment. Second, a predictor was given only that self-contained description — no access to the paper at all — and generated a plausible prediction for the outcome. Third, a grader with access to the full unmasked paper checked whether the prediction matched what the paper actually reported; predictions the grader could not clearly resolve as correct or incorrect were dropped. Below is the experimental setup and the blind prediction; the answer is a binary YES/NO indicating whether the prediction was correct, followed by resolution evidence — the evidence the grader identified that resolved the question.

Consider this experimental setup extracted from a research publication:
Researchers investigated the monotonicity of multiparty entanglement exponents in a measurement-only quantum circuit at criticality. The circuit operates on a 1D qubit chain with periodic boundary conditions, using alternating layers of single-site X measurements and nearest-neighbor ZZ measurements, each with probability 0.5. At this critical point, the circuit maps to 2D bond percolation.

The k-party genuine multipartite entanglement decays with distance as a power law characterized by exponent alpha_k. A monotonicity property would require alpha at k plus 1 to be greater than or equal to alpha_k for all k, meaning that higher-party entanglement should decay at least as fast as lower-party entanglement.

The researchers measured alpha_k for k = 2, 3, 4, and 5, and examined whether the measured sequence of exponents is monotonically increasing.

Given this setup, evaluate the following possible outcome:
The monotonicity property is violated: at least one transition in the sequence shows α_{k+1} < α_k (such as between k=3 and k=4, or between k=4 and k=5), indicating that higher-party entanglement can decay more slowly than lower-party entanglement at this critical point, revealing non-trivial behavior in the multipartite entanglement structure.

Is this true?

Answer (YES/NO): NO